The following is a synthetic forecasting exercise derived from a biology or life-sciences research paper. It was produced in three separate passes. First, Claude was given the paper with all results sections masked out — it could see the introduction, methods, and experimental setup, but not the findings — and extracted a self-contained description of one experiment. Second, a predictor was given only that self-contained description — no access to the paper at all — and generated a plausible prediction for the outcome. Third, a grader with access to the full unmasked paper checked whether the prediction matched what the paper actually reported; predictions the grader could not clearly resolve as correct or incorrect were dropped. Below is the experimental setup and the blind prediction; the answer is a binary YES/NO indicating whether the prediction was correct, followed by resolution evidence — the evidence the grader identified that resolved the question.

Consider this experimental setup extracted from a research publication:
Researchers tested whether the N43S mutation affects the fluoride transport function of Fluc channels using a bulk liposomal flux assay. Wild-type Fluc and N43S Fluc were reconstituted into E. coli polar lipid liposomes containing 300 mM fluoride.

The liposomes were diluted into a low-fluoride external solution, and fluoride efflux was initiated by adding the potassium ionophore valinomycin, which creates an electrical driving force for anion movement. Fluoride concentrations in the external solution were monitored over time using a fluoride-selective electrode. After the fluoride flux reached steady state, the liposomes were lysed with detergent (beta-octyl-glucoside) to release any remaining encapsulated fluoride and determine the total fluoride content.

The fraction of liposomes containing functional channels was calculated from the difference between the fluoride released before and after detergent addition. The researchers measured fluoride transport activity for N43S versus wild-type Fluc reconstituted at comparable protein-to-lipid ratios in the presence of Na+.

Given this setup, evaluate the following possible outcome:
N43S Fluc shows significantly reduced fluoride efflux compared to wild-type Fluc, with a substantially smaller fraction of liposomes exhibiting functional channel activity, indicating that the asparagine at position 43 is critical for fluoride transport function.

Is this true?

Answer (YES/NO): NO